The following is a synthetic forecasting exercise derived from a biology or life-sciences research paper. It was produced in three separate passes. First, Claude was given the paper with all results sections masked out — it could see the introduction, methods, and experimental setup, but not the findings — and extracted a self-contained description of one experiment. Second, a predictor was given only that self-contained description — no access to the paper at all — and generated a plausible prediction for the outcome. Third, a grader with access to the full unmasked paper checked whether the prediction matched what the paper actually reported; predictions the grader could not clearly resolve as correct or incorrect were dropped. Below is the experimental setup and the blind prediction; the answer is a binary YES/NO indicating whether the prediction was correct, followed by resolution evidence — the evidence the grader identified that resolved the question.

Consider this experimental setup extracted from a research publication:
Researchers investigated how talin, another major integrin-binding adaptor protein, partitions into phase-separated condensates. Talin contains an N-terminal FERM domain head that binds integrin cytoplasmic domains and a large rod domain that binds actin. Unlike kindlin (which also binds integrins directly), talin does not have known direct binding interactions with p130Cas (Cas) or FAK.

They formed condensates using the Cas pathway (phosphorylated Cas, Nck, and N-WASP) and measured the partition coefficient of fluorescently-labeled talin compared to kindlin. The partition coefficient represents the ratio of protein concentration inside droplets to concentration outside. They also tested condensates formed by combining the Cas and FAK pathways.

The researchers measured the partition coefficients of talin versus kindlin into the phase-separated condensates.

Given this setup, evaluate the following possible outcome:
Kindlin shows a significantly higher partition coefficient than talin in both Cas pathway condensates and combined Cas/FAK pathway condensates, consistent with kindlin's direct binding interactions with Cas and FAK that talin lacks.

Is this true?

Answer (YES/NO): YES